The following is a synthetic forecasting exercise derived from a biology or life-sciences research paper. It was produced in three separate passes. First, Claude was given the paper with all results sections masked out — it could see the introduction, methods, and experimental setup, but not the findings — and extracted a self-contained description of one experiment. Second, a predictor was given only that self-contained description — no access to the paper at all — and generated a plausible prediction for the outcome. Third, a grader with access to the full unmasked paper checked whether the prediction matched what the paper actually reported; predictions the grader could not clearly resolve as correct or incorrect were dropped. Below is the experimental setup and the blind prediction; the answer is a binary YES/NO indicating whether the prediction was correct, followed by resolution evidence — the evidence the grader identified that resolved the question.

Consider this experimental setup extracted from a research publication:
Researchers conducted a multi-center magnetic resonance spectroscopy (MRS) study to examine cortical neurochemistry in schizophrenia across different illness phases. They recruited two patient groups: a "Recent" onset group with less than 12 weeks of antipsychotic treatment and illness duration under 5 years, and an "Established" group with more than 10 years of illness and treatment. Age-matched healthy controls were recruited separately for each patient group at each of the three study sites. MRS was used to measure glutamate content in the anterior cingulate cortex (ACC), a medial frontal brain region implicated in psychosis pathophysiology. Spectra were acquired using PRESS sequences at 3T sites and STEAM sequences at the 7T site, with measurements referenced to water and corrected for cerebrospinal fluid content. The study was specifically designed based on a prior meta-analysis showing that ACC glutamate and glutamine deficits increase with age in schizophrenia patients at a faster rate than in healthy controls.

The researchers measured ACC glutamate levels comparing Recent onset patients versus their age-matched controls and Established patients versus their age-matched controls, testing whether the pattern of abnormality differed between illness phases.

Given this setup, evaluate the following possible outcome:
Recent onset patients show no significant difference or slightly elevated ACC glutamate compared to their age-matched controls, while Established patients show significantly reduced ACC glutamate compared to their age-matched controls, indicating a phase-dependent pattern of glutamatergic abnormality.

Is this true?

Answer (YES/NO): YES